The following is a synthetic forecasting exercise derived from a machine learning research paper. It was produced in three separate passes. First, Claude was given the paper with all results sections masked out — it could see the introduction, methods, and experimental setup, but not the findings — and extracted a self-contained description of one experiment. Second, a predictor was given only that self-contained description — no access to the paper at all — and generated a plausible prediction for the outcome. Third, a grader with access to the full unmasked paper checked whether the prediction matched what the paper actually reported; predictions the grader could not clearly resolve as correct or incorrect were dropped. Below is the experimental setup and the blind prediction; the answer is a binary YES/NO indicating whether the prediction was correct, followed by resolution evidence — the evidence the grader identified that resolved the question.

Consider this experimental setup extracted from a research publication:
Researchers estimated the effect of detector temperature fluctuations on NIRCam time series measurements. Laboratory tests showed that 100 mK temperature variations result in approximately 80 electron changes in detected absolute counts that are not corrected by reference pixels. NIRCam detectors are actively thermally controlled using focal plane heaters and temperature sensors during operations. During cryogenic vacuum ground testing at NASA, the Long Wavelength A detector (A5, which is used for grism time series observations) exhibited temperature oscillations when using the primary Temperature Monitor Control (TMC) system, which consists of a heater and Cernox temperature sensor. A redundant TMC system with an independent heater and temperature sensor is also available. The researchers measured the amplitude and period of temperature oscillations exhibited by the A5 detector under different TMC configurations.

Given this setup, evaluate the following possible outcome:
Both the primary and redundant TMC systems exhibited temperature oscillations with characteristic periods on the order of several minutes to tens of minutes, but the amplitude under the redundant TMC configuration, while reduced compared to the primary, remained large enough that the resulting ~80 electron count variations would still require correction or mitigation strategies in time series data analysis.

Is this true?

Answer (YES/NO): NO